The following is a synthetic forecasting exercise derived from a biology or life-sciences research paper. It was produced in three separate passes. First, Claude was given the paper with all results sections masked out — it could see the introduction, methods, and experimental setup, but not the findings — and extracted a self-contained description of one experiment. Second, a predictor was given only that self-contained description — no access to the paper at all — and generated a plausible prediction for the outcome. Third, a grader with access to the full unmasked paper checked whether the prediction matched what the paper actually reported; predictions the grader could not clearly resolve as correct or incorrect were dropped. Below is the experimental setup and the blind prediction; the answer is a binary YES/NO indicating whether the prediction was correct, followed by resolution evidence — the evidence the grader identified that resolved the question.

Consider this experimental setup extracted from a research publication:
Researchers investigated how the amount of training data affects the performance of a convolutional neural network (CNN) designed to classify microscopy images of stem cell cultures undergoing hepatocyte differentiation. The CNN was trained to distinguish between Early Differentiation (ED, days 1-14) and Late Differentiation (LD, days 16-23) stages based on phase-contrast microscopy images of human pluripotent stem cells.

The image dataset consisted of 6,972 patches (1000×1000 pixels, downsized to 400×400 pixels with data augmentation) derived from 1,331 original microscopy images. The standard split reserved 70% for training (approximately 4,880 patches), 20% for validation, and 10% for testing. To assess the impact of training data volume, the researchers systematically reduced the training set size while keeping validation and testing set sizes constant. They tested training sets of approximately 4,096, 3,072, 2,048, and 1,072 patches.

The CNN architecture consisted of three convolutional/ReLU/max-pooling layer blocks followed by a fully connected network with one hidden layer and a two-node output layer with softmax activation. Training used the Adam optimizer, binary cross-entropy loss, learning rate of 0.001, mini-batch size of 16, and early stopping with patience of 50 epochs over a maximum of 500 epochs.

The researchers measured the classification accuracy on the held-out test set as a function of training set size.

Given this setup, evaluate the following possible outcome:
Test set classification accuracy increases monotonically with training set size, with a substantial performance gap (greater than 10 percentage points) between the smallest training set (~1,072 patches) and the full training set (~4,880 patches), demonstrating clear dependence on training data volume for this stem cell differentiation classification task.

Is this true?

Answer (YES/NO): NO